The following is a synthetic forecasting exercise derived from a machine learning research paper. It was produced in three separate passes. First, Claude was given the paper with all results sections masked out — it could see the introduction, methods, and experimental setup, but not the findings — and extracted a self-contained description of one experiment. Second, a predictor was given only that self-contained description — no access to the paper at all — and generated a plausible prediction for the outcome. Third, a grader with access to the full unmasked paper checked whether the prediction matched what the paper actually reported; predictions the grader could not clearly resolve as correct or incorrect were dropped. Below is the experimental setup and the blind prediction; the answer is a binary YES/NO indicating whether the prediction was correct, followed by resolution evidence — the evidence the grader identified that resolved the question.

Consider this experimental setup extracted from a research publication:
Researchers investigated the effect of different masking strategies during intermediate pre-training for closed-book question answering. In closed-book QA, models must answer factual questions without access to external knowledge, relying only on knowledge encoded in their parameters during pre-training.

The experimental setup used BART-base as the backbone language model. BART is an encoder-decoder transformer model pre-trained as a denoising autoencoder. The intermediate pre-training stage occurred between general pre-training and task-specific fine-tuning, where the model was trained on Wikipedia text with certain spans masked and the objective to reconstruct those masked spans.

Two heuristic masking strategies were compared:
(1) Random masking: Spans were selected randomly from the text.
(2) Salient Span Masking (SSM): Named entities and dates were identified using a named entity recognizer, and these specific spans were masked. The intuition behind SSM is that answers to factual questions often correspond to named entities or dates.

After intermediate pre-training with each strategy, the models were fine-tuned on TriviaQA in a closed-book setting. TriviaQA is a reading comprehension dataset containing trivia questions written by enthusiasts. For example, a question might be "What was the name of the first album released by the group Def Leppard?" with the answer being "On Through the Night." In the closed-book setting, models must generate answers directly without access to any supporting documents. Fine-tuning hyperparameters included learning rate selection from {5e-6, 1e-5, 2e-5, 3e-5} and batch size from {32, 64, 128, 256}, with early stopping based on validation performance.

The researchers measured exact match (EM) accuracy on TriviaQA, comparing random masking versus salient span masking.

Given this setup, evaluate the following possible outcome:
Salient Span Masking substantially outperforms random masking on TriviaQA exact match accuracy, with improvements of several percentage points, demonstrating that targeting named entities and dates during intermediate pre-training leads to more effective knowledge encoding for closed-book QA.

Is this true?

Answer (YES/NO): NO